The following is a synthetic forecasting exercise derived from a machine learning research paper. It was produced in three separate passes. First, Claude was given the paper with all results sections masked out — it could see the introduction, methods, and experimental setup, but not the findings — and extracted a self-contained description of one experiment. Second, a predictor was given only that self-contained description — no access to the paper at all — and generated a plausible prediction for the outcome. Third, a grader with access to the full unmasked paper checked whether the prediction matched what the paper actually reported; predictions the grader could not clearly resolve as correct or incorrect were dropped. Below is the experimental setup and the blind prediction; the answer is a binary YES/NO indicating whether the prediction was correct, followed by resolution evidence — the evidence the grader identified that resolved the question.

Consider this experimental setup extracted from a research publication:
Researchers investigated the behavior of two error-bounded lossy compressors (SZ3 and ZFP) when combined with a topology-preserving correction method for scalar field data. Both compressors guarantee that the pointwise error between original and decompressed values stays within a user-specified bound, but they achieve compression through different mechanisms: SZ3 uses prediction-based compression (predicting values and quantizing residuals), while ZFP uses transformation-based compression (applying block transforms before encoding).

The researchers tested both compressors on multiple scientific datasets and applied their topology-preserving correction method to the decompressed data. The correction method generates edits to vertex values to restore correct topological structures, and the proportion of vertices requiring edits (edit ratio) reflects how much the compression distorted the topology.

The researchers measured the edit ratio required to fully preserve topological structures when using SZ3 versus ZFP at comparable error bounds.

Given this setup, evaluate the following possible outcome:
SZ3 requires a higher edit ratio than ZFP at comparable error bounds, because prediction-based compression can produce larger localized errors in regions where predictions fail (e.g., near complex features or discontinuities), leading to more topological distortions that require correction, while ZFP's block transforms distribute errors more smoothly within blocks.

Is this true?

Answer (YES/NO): NO